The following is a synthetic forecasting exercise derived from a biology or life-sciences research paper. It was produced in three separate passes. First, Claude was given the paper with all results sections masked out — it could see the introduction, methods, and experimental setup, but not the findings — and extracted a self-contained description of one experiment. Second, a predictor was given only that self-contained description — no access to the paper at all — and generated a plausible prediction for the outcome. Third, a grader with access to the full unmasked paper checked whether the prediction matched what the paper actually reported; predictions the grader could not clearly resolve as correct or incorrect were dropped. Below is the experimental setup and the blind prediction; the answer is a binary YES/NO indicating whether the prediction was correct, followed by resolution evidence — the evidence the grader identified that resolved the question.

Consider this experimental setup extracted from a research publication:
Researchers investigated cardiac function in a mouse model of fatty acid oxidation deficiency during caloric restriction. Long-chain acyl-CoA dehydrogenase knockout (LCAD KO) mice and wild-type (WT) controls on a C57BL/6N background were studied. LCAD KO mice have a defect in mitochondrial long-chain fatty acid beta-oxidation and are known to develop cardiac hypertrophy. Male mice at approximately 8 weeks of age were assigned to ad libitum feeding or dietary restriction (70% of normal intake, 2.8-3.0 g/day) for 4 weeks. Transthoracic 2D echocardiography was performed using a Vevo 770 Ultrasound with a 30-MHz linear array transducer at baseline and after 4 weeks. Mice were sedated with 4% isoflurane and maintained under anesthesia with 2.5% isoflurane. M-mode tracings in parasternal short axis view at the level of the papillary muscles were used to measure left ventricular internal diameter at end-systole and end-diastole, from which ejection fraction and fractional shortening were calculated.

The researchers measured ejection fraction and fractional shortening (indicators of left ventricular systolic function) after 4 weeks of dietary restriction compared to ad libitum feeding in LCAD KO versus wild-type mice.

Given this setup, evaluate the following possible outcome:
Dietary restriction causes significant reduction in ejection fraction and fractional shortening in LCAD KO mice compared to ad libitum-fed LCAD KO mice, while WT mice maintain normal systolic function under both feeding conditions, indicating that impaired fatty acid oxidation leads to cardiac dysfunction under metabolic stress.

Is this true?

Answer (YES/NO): NO